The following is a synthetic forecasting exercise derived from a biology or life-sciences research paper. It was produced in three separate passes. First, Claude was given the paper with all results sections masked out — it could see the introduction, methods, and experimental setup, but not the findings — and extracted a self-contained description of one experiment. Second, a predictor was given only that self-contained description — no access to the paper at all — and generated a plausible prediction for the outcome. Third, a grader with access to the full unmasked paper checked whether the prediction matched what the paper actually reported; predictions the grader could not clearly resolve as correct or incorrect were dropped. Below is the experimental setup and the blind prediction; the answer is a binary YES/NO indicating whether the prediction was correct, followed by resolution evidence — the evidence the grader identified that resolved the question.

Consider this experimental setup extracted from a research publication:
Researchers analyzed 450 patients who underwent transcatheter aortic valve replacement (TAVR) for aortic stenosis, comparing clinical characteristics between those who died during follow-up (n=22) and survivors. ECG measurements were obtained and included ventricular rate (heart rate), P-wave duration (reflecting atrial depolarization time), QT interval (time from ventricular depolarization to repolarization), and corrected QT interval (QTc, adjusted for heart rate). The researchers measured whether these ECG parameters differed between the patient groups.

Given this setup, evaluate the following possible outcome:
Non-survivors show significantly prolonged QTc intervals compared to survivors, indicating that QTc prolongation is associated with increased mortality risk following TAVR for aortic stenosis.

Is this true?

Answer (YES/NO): YES